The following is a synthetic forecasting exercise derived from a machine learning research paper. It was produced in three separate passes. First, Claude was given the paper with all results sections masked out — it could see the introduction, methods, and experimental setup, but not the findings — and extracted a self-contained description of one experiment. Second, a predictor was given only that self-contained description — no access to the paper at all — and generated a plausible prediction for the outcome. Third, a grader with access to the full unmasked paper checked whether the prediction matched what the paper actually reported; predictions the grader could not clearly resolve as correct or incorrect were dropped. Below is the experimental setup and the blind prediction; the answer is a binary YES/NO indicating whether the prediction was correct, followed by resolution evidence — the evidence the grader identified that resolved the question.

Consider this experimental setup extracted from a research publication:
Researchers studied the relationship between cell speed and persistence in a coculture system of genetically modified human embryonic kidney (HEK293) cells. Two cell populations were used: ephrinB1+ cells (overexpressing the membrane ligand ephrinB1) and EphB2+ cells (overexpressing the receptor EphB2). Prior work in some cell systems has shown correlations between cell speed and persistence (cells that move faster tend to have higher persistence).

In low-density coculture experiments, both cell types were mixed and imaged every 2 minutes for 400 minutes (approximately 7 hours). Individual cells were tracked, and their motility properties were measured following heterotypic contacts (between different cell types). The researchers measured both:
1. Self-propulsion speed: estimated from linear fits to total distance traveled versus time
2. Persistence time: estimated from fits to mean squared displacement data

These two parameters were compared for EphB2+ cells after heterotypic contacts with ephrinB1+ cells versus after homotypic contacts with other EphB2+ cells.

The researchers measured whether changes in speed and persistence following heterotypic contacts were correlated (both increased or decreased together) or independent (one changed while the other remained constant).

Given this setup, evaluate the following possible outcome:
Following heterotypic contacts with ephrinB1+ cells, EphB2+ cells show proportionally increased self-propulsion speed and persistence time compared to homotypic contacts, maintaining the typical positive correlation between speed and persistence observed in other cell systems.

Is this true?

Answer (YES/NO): NO